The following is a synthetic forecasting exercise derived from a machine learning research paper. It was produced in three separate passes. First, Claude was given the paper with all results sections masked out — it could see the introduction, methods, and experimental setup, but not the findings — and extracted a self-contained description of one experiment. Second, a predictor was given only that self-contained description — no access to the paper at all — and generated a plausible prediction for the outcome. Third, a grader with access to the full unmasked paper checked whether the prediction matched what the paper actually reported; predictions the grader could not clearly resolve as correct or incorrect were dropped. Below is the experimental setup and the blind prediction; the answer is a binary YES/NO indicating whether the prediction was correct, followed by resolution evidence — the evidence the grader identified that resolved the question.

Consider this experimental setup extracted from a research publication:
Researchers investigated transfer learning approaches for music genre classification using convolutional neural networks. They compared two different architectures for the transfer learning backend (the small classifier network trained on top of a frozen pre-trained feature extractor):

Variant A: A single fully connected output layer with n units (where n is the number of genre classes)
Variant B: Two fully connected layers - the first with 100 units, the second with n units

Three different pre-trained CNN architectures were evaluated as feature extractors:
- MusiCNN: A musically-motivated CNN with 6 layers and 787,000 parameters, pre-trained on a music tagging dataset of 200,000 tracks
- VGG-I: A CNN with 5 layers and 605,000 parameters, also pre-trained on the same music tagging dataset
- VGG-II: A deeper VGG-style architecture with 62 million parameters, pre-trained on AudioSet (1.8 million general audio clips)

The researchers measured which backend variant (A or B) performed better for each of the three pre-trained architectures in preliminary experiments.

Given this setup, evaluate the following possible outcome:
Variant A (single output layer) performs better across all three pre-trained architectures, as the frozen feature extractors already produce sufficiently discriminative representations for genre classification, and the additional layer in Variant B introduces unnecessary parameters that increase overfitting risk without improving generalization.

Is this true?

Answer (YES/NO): NO